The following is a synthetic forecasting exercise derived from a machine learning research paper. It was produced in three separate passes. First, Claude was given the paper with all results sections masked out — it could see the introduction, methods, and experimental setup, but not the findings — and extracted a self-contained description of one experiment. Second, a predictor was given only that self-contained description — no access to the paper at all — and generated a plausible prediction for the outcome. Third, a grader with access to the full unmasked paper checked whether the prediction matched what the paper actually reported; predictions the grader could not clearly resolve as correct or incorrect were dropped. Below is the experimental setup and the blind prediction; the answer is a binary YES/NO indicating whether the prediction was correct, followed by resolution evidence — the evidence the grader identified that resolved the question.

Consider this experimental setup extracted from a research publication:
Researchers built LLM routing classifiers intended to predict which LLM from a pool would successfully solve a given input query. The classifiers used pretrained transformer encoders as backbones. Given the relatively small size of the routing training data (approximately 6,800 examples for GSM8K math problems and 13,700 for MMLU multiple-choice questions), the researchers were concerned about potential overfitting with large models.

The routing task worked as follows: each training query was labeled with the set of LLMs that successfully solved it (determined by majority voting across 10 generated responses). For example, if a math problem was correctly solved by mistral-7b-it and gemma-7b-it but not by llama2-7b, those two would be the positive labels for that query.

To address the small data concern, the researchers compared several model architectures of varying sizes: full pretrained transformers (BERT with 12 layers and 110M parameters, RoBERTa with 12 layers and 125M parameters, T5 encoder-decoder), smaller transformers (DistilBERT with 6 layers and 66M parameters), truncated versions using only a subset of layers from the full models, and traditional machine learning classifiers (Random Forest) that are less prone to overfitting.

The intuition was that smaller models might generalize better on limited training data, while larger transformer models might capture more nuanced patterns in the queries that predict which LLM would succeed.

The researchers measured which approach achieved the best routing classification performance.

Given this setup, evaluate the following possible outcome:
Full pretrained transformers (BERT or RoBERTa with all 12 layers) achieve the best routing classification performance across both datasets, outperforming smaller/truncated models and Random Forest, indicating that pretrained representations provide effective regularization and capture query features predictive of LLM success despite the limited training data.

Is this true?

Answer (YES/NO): YES